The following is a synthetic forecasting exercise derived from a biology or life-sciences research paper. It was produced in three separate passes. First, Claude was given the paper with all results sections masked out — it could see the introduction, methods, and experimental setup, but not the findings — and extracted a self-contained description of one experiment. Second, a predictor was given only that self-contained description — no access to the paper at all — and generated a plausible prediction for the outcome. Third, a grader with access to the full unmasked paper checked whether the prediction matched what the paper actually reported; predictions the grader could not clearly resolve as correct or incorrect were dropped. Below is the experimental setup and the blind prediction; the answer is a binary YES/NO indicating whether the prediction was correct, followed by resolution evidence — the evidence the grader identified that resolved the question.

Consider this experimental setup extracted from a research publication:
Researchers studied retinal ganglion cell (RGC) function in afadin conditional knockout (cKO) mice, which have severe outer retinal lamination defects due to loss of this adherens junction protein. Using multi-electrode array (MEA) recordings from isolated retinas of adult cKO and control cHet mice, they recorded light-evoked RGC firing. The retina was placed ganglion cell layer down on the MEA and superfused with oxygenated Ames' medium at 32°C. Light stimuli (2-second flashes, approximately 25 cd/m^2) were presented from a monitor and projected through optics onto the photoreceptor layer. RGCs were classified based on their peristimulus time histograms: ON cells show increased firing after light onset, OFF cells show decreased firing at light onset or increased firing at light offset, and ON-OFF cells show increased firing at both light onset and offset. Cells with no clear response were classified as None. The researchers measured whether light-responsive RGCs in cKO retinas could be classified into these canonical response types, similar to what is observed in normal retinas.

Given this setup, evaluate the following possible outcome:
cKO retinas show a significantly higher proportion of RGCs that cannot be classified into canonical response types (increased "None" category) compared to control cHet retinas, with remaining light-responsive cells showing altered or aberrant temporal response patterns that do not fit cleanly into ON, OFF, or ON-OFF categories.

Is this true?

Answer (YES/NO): NO